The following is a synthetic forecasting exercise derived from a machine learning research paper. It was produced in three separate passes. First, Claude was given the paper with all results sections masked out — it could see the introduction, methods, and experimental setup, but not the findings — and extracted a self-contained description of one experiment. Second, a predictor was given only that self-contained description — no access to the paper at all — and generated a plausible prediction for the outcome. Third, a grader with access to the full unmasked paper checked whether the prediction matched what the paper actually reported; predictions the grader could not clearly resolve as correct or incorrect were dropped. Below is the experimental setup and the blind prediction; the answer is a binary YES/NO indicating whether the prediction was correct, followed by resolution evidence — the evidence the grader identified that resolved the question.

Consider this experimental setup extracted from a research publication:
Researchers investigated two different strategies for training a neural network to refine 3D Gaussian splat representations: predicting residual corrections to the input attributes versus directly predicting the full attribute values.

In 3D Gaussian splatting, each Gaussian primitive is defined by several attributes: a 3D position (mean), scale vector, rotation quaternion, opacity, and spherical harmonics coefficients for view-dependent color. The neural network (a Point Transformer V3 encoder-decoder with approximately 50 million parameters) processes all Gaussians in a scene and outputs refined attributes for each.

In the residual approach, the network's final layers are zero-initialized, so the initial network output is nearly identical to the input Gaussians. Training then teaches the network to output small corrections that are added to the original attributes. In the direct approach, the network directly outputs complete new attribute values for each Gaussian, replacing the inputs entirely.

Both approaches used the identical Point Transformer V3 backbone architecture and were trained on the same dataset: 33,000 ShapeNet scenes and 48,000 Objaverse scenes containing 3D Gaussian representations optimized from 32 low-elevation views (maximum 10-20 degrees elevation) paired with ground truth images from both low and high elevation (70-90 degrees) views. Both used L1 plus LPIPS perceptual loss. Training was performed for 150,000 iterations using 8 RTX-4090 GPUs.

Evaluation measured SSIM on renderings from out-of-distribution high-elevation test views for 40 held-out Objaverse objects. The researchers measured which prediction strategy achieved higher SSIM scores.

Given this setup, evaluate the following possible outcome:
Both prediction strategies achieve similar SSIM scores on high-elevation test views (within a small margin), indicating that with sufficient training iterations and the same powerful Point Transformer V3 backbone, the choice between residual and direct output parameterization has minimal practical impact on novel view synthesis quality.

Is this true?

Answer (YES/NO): NO